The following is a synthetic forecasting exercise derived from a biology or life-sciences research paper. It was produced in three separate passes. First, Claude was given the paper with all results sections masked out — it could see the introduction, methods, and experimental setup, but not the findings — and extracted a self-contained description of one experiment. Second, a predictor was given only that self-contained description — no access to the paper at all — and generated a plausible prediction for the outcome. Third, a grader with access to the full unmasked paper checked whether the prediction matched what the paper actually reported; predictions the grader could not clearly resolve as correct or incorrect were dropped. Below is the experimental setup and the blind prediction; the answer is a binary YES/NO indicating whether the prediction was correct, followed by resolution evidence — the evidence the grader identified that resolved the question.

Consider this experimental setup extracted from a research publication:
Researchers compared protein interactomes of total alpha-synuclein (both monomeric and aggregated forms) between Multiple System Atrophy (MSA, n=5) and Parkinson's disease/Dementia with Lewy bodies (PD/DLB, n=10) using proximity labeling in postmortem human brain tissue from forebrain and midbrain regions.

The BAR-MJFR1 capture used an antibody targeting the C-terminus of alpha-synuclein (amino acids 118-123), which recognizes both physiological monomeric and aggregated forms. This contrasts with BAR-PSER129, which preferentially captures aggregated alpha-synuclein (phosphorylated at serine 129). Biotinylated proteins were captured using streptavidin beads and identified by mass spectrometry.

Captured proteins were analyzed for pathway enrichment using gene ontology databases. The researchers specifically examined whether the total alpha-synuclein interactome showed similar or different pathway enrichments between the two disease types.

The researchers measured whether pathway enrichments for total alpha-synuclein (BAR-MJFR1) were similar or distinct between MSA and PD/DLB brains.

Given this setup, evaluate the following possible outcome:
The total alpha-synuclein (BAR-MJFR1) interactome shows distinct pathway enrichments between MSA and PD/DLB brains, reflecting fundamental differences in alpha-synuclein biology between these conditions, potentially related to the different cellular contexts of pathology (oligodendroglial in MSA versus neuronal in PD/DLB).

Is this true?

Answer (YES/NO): NO